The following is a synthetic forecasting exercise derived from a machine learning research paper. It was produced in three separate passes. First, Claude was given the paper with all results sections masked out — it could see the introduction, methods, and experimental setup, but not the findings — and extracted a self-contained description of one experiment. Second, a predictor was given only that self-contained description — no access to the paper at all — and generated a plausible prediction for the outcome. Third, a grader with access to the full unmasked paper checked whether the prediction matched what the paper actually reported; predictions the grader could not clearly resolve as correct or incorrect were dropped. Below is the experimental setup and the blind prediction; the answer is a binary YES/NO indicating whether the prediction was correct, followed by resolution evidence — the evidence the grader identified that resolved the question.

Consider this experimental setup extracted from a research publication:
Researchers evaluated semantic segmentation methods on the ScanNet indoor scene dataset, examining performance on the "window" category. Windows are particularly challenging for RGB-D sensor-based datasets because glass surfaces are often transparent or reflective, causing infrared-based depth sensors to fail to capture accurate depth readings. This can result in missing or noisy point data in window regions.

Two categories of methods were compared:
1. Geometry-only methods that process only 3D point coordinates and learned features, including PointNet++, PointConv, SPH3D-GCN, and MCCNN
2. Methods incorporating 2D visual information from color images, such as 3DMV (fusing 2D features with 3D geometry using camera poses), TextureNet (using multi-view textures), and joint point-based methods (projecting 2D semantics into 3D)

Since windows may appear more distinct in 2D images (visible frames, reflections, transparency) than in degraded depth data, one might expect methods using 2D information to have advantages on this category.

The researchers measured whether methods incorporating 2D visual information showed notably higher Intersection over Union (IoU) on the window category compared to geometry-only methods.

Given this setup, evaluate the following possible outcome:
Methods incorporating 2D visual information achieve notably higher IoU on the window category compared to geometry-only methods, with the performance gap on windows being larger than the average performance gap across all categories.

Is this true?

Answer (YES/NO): NO